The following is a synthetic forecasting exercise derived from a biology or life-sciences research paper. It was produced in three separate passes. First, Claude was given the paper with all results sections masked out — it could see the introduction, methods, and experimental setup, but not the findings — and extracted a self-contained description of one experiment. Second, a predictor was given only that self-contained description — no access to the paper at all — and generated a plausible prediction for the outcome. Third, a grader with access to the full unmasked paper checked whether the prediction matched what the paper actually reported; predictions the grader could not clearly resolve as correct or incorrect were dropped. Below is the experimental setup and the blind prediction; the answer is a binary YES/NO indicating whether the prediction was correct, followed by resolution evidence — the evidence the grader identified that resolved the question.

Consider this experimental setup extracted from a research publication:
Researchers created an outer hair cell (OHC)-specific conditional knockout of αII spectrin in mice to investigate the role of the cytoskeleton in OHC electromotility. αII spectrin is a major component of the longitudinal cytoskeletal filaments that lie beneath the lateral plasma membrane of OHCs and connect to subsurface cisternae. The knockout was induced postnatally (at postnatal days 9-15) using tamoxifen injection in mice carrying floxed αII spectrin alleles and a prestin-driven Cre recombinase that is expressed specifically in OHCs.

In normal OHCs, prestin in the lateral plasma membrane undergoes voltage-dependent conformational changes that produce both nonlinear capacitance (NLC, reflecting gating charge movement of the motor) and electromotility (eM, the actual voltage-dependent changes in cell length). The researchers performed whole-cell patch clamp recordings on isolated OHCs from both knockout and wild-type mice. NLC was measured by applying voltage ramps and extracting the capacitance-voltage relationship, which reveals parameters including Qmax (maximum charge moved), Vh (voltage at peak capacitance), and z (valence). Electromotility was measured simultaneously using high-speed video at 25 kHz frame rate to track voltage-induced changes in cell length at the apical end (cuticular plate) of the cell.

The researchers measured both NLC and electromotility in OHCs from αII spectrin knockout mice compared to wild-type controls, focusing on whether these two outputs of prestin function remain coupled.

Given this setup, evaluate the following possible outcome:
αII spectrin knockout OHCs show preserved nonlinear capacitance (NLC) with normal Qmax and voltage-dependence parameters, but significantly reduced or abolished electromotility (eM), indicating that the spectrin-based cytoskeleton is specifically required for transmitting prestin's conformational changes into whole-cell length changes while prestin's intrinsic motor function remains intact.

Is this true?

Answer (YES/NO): NO